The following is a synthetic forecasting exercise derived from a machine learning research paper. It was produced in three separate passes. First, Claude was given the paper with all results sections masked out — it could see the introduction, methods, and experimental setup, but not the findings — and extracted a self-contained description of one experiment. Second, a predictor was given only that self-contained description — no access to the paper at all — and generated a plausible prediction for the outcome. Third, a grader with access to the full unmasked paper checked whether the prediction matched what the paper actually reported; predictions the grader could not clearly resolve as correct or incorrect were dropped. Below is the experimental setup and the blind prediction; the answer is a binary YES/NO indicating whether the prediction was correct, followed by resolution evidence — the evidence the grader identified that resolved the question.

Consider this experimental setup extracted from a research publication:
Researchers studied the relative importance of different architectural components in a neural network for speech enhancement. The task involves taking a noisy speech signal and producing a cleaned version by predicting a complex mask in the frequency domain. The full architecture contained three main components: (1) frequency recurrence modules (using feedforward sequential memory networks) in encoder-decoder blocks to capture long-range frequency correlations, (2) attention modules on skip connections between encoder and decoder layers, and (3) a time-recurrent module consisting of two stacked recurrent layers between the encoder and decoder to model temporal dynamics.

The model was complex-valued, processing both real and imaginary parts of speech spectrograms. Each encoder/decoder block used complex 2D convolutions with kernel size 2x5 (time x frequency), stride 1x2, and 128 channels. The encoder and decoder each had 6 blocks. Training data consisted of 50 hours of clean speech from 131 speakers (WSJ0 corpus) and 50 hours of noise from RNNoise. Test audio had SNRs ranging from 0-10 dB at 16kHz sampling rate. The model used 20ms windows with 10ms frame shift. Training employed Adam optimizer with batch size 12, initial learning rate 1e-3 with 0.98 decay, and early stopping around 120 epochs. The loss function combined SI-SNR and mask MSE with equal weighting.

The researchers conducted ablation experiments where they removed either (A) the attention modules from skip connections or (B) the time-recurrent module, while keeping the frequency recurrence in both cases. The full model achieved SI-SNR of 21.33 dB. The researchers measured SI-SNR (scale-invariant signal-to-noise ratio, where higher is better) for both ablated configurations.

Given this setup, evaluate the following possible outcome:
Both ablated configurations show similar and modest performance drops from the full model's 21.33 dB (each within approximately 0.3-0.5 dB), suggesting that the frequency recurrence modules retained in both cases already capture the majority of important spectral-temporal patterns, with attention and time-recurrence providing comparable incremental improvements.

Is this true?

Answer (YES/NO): NO